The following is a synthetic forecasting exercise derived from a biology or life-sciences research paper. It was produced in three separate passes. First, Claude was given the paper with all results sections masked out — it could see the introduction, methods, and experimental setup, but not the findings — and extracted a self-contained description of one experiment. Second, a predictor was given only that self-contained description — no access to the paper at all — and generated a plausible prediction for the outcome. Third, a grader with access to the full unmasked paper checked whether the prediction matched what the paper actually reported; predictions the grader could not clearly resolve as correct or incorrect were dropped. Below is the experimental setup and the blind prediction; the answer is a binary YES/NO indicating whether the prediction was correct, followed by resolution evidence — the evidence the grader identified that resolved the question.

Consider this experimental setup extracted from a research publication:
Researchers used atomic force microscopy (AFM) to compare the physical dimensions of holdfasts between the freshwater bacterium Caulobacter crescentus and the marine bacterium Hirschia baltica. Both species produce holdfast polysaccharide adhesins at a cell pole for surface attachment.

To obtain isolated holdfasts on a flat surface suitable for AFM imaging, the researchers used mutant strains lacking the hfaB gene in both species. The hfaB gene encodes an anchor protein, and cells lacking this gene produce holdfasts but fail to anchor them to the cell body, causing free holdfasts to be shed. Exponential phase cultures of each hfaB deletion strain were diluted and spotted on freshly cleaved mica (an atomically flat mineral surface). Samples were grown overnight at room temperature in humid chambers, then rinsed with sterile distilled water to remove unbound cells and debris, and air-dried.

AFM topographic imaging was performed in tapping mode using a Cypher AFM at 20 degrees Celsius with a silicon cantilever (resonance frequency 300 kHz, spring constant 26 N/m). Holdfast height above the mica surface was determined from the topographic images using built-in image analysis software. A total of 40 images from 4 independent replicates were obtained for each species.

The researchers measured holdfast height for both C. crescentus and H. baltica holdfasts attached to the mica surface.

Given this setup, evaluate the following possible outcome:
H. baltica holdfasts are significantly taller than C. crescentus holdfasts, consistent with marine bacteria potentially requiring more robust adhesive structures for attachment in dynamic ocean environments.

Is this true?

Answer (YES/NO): YES